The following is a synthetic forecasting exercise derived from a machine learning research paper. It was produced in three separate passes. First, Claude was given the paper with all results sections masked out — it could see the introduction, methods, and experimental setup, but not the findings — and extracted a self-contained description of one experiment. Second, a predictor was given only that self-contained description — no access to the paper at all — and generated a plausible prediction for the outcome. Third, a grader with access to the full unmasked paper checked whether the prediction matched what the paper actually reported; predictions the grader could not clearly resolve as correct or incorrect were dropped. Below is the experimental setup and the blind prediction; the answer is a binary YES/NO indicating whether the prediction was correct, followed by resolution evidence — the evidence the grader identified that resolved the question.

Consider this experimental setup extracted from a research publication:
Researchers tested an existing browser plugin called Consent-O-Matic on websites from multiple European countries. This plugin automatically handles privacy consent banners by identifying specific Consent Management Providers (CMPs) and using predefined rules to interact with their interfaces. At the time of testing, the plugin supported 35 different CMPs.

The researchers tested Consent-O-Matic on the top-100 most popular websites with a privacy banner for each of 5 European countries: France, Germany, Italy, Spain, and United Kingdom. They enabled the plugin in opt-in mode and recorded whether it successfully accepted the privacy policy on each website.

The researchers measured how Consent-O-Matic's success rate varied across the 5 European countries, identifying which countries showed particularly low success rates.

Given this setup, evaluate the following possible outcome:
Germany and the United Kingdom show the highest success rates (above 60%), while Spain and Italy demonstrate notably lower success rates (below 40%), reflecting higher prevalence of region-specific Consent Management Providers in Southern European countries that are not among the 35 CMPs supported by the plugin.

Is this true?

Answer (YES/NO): NO